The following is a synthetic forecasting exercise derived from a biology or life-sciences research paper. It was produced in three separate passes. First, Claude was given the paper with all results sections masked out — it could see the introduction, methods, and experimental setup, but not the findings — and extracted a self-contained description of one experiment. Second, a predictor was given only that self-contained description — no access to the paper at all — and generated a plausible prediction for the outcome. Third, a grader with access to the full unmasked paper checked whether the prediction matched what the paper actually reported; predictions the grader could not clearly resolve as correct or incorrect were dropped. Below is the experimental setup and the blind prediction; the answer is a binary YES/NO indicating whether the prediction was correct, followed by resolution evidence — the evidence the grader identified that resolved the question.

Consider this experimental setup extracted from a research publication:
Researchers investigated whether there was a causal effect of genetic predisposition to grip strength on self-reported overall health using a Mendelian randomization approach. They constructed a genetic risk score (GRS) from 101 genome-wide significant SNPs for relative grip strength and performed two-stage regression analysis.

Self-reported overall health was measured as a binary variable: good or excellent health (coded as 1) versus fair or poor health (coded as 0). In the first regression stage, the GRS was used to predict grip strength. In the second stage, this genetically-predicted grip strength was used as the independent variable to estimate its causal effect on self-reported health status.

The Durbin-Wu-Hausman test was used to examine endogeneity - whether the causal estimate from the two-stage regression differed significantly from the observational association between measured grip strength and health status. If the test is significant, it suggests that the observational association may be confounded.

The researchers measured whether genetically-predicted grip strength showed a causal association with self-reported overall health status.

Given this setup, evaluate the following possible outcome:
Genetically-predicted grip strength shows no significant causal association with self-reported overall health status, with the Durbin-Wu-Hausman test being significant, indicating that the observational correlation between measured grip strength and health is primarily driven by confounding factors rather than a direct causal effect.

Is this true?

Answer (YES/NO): NO